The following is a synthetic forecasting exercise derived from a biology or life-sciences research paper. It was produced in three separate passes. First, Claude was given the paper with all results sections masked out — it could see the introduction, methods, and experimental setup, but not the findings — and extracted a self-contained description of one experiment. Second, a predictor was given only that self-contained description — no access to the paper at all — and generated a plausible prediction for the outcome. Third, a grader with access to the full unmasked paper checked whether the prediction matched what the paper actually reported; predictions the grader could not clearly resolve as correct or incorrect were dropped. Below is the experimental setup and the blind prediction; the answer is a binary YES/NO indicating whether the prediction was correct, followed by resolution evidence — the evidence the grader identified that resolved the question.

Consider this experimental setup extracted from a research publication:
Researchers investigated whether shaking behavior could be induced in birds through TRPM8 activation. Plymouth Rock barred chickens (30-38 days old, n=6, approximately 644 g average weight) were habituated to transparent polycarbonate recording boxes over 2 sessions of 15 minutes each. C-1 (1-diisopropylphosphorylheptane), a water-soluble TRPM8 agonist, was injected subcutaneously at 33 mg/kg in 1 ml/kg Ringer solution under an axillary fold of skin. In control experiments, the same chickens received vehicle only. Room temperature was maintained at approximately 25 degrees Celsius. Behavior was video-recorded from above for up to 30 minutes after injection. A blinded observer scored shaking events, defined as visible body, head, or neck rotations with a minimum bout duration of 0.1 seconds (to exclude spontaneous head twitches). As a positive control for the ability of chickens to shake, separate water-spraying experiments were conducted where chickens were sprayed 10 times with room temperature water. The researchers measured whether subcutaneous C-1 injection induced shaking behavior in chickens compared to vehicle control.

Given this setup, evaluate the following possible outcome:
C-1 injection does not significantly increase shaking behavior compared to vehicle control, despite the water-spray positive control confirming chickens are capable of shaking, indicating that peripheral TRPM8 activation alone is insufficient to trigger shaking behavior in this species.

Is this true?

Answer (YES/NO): NO